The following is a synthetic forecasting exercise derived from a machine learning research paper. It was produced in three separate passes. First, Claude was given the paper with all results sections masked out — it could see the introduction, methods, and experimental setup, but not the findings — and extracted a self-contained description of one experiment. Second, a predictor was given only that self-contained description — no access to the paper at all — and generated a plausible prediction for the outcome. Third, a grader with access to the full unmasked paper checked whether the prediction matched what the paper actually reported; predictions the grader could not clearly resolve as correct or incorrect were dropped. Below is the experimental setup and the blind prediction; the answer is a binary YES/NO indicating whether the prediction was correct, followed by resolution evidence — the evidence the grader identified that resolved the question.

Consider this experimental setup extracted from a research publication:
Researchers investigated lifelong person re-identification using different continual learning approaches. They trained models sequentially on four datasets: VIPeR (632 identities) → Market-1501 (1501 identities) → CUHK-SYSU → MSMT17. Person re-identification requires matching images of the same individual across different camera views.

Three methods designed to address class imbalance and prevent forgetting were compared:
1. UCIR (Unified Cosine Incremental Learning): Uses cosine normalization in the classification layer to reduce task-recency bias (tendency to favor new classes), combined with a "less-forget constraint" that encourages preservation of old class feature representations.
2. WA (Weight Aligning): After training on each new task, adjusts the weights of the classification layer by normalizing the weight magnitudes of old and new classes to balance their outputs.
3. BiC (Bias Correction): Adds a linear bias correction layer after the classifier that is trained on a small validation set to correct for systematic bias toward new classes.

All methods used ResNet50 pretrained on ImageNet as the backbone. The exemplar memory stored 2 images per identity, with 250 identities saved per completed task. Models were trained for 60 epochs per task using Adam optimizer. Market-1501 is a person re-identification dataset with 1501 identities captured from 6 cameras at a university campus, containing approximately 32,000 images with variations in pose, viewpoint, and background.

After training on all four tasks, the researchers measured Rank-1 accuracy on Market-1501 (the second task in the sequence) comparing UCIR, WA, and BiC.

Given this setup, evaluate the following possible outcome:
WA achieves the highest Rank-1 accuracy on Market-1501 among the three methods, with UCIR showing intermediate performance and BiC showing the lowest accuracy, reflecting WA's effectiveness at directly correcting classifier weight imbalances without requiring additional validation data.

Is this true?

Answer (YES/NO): NO